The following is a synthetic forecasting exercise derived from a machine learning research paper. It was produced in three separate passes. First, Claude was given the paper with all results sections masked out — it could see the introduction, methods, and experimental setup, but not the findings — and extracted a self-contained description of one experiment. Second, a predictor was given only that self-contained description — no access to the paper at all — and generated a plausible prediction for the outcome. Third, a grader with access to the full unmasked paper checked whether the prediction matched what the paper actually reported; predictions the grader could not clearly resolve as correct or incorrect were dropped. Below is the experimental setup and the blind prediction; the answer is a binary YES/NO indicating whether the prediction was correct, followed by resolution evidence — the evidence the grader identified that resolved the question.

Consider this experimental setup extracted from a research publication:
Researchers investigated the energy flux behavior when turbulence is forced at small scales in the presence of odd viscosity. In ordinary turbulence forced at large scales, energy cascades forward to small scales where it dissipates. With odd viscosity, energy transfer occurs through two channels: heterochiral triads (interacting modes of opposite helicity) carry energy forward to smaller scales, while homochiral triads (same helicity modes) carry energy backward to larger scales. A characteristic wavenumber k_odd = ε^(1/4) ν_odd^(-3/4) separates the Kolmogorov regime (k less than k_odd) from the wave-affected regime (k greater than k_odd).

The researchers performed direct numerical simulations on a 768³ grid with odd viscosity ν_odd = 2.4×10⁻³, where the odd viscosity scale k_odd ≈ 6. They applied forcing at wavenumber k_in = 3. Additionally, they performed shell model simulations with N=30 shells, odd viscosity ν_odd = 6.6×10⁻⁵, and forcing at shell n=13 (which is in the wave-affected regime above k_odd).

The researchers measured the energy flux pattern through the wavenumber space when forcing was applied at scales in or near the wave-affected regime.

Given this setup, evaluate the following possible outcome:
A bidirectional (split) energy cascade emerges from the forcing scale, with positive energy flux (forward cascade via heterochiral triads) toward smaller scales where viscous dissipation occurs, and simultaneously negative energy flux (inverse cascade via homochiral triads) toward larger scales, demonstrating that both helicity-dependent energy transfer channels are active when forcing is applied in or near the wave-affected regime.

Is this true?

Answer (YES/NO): YES